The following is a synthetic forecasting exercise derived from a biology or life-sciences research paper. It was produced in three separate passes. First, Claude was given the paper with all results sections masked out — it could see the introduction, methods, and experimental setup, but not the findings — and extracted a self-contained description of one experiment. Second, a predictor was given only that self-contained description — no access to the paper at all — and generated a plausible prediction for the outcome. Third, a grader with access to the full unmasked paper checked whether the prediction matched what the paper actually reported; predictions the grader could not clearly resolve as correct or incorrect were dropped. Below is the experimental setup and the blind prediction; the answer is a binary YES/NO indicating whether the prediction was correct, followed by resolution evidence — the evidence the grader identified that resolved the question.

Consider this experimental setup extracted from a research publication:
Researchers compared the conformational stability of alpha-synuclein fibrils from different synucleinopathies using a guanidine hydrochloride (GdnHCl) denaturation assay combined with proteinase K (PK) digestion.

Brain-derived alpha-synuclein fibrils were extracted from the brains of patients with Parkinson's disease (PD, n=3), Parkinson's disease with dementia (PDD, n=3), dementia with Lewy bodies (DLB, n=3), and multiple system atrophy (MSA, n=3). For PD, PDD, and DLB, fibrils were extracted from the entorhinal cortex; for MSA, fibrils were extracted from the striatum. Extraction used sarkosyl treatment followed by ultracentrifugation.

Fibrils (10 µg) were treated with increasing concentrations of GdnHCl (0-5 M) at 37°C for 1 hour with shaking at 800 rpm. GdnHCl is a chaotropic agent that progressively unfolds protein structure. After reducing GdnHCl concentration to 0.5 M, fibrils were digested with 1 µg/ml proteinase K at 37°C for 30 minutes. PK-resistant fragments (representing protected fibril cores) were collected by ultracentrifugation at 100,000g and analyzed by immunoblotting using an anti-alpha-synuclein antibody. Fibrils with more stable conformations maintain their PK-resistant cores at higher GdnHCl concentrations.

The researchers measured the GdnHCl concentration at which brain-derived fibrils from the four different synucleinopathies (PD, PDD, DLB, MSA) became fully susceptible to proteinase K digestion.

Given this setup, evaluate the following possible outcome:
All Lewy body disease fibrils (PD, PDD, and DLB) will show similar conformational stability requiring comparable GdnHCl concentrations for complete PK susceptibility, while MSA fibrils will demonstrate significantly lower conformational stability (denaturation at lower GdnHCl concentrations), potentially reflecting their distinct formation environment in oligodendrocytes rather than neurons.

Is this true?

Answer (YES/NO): NO